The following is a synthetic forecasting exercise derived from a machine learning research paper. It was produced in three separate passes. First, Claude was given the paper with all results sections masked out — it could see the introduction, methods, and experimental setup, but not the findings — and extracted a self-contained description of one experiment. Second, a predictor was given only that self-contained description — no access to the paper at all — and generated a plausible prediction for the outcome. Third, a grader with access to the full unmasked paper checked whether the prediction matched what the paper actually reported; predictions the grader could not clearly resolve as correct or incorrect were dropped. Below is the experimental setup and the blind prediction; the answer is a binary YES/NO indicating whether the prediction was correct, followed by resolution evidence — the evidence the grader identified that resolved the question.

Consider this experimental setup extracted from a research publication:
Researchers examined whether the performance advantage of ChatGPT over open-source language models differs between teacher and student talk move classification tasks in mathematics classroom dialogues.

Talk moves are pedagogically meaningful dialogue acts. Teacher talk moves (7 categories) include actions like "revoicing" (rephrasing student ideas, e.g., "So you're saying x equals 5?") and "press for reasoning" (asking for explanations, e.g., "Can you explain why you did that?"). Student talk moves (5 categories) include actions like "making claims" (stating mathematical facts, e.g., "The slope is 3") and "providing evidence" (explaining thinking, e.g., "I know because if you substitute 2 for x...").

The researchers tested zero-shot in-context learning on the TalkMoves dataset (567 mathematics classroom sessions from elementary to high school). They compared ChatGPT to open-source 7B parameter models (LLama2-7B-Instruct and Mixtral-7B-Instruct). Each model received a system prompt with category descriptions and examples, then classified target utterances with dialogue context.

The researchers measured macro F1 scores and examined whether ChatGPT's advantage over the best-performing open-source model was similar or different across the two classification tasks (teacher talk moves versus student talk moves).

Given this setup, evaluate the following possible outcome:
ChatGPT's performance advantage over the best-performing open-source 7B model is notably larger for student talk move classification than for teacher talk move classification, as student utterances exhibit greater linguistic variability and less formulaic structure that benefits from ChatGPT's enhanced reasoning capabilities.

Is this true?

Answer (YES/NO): NO